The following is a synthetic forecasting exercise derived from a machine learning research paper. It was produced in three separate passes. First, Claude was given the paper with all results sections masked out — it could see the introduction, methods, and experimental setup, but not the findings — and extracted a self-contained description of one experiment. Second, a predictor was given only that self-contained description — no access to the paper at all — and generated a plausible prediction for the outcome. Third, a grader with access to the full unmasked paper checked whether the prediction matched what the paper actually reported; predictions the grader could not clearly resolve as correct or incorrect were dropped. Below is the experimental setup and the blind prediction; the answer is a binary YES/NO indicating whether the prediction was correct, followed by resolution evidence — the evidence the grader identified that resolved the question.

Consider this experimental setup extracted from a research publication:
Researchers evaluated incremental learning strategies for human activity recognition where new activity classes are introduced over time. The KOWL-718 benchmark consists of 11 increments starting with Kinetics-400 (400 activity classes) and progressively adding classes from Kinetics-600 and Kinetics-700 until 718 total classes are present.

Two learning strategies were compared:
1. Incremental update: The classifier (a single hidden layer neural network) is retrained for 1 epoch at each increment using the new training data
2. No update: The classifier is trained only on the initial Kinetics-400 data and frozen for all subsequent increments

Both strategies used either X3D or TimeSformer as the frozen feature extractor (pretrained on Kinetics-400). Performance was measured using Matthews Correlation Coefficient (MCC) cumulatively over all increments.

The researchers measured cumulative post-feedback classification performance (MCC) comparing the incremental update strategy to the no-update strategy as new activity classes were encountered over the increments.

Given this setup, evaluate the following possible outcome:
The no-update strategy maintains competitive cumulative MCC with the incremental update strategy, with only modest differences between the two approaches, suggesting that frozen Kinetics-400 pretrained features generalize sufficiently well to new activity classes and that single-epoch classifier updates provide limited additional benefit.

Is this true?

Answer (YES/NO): NO